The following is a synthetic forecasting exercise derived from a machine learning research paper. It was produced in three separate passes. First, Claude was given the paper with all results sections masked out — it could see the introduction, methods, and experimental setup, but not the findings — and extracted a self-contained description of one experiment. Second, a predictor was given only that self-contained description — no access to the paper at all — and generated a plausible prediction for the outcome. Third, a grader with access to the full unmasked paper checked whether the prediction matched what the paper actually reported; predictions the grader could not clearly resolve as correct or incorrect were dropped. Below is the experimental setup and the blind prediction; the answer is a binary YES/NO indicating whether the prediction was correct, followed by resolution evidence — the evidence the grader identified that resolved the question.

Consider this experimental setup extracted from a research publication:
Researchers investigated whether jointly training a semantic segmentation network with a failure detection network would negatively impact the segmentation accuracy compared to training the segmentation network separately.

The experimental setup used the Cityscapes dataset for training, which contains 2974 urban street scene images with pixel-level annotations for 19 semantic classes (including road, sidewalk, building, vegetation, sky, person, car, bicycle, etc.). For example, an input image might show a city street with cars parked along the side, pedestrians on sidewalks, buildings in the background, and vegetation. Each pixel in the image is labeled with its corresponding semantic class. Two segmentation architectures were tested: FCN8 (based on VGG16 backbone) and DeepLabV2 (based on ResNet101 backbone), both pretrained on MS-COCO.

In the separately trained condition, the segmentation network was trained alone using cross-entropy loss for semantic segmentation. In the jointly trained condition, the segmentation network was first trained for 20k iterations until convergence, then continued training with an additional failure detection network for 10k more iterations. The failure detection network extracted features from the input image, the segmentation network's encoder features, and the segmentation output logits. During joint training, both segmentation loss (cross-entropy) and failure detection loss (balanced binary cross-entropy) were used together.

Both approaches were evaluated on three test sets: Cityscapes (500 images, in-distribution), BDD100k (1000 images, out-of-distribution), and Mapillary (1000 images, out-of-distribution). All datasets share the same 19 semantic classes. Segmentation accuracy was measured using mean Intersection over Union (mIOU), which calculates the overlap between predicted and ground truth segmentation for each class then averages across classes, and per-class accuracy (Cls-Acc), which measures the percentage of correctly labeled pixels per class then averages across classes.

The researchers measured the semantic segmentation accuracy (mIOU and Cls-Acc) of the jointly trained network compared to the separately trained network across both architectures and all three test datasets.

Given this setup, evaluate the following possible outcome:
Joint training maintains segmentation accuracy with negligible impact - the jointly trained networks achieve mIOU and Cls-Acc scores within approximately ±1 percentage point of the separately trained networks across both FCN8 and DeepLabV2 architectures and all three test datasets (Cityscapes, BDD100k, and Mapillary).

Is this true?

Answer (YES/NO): NO